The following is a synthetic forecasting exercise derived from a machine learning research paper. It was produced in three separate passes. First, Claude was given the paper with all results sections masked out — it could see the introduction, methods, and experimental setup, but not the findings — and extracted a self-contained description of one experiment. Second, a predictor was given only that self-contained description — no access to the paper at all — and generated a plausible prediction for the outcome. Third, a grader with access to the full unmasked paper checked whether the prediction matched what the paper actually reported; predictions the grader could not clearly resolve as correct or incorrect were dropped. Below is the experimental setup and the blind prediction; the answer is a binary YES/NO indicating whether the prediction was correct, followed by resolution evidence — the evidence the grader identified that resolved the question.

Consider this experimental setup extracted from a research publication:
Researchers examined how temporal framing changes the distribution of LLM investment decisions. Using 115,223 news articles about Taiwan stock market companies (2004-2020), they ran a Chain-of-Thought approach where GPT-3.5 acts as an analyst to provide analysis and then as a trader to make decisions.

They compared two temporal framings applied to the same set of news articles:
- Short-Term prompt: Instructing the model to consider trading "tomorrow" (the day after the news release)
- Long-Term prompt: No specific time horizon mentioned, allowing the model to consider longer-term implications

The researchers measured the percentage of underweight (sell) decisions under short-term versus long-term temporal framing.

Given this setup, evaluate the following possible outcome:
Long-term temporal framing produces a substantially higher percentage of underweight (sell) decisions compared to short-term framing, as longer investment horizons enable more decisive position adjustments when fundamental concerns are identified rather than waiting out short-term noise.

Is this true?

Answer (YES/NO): NO